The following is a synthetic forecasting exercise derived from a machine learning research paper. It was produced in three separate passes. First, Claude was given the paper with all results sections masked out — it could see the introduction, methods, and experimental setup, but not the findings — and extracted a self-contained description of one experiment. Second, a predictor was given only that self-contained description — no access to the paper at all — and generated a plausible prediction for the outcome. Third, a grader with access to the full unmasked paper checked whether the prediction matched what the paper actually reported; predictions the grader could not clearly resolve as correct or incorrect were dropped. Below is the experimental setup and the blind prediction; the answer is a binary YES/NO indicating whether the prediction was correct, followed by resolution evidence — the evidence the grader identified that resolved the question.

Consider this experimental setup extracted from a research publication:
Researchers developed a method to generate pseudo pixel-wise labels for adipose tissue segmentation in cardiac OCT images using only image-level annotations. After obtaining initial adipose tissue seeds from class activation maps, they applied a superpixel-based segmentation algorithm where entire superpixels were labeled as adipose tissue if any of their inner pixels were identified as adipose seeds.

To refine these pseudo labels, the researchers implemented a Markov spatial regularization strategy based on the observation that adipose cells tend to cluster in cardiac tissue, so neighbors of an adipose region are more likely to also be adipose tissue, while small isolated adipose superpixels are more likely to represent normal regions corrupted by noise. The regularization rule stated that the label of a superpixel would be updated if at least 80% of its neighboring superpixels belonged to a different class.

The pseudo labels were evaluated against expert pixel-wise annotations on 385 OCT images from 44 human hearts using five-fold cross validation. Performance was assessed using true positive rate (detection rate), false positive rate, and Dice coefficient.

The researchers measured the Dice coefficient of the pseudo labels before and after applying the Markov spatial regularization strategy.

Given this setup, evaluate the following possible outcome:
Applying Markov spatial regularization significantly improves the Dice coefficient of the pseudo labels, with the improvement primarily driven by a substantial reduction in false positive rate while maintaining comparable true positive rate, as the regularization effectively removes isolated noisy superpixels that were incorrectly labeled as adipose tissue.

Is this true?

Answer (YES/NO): NO